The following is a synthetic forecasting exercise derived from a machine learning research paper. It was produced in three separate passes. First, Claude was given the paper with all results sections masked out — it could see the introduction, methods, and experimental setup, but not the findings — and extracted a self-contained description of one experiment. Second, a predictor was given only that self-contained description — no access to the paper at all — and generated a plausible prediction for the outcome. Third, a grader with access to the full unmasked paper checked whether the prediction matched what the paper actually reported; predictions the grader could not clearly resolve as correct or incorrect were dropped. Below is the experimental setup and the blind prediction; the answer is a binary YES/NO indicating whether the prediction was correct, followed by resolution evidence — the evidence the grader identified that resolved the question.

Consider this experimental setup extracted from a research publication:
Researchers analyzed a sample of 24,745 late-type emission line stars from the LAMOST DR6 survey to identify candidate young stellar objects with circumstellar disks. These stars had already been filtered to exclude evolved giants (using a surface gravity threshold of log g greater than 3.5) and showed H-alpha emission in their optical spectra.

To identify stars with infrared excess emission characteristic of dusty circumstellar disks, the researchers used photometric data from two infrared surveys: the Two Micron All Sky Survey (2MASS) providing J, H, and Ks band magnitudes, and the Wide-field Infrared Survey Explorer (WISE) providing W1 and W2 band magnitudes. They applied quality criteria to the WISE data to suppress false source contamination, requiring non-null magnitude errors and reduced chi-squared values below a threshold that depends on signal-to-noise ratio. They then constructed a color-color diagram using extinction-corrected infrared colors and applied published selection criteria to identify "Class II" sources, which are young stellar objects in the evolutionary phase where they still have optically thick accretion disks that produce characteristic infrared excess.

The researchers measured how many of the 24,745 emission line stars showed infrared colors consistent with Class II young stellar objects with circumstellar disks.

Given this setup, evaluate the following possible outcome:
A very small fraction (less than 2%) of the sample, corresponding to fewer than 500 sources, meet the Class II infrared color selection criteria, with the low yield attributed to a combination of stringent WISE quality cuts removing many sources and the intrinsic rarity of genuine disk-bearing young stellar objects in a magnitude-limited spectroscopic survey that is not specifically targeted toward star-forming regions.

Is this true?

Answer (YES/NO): YES